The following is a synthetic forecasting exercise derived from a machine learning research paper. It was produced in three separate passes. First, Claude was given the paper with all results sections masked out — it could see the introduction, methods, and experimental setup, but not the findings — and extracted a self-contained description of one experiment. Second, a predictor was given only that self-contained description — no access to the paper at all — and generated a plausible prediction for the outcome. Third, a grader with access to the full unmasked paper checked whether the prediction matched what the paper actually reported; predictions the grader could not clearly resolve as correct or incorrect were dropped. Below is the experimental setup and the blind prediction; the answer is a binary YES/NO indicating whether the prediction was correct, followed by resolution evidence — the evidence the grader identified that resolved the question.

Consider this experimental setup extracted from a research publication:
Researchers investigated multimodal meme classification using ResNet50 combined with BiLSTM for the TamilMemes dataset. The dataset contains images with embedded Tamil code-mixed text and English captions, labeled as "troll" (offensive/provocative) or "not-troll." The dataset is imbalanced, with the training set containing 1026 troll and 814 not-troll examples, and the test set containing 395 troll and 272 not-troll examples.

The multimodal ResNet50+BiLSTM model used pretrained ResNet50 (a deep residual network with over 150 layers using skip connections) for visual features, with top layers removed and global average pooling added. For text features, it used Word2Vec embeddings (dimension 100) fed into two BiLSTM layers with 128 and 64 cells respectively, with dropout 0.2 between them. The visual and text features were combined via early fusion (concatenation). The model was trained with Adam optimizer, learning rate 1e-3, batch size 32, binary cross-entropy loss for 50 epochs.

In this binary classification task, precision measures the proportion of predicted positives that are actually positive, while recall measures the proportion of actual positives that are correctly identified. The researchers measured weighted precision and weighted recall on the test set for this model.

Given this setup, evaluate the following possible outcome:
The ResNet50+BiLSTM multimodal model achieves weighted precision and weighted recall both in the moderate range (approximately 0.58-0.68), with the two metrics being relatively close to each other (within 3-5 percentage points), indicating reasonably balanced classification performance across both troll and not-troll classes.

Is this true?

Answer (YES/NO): NO